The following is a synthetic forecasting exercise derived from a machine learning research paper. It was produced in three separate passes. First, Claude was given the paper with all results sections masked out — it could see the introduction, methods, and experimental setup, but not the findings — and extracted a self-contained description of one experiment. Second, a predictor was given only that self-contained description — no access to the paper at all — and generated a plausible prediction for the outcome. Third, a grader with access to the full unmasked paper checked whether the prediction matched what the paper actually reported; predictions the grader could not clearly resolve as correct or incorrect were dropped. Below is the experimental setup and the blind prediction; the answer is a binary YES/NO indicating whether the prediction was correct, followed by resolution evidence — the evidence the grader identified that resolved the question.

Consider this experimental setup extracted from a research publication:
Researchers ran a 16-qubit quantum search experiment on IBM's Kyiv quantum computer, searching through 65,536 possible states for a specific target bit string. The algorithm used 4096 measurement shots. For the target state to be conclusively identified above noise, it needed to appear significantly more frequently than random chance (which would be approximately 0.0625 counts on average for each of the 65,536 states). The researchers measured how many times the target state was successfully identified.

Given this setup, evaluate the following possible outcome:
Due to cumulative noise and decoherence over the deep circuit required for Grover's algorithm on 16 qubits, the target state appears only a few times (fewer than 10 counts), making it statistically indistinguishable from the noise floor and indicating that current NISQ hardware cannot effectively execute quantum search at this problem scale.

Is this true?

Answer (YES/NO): NO